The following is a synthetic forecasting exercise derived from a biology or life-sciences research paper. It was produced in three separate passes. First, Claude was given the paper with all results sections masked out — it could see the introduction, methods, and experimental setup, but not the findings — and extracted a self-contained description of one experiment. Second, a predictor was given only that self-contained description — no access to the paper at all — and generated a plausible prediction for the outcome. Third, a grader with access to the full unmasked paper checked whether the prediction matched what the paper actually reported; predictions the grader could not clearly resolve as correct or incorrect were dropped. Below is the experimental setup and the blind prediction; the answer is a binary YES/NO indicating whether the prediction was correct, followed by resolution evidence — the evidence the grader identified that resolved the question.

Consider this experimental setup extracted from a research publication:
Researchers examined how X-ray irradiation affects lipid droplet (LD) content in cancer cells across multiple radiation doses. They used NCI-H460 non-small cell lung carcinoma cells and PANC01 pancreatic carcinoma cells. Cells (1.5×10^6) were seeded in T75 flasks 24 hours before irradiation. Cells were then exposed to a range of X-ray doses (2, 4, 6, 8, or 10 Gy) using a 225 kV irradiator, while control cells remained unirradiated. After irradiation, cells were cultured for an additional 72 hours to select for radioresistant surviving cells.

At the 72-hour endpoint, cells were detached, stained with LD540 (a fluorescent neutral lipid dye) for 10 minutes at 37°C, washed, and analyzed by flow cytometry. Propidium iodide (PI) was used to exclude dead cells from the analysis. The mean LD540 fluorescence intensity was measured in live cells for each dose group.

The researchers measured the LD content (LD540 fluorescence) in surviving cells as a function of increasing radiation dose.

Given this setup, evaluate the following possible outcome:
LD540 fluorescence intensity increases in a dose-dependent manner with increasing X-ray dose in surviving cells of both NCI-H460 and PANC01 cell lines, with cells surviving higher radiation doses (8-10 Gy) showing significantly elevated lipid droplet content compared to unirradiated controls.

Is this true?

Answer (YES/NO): YES